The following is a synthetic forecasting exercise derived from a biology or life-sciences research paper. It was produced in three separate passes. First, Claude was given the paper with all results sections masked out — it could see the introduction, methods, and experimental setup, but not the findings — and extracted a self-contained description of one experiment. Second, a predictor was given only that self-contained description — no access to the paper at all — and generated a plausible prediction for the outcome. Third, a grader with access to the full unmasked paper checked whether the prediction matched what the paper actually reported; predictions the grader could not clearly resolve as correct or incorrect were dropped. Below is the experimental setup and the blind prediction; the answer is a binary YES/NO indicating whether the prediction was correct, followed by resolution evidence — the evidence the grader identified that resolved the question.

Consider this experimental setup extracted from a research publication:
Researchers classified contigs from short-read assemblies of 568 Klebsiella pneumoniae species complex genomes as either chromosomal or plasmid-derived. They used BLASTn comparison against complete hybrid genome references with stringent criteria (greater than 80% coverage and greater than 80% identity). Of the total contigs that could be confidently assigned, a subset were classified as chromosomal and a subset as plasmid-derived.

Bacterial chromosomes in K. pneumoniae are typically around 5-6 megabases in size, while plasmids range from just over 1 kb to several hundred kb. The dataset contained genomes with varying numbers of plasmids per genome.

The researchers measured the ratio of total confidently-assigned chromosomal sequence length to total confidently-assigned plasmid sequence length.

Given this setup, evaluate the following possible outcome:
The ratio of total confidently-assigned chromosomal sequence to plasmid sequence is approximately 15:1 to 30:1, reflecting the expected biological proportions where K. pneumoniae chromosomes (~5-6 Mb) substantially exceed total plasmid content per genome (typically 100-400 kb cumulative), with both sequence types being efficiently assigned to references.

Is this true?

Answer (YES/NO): NO